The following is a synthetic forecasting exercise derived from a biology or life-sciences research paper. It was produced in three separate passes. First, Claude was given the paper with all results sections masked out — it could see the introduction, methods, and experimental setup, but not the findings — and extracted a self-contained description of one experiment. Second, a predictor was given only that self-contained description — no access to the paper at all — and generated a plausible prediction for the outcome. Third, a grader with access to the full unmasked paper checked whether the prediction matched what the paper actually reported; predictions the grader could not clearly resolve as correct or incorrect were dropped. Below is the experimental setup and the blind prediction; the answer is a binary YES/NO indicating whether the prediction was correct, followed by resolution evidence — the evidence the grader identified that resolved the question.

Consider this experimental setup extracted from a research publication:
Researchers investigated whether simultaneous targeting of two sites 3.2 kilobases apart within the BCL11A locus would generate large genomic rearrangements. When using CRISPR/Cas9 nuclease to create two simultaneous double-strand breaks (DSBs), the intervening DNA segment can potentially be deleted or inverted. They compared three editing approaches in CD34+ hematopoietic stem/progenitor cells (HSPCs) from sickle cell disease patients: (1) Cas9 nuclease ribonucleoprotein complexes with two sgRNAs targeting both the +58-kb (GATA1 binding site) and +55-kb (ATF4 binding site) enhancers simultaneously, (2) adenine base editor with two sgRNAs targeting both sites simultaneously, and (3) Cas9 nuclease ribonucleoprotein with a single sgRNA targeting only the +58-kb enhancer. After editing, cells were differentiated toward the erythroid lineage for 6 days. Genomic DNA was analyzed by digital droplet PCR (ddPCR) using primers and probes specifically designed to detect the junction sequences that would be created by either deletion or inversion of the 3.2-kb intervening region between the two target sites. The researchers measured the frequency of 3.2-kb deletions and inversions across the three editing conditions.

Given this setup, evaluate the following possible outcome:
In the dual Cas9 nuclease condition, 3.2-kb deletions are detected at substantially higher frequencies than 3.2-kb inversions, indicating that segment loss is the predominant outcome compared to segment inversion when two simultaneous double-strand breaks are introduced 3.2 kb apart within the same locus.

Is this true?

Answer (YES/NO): YES